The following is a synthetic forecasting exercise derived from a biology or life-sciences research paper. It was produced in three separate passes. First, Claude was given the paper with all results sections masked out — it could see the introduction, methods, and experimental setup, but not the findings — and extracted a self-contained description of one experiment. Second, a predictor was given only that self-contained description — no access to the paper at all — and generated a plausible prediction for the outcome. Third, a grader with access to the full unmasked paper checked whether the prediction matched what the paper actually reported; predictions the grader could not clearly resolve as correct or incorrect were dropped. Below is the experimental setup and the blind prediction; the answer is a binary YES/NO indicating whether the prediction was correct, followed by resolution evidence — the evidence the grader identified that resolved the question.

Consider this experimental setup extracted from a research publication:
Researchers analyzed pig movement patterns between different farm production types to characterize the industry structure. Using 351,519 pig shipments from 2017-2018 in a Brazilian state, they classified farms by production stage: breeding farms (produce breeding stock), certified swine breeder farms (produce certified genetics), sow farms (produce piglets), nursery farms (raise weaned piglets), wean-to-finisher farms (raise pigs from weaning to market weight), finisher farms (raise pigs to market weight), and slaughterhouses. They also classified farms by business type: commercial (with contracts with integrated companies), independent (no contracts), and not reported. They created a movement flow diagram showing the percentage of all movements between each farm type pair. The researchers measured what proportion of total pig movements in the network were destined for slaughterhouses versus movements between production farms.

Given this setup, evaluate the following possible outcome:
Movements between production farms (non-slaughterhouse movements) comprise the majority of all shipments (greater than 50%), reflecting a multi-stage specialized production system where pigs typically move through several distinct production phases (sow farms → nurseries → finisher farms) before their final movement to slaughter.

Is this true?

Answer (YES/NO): NO